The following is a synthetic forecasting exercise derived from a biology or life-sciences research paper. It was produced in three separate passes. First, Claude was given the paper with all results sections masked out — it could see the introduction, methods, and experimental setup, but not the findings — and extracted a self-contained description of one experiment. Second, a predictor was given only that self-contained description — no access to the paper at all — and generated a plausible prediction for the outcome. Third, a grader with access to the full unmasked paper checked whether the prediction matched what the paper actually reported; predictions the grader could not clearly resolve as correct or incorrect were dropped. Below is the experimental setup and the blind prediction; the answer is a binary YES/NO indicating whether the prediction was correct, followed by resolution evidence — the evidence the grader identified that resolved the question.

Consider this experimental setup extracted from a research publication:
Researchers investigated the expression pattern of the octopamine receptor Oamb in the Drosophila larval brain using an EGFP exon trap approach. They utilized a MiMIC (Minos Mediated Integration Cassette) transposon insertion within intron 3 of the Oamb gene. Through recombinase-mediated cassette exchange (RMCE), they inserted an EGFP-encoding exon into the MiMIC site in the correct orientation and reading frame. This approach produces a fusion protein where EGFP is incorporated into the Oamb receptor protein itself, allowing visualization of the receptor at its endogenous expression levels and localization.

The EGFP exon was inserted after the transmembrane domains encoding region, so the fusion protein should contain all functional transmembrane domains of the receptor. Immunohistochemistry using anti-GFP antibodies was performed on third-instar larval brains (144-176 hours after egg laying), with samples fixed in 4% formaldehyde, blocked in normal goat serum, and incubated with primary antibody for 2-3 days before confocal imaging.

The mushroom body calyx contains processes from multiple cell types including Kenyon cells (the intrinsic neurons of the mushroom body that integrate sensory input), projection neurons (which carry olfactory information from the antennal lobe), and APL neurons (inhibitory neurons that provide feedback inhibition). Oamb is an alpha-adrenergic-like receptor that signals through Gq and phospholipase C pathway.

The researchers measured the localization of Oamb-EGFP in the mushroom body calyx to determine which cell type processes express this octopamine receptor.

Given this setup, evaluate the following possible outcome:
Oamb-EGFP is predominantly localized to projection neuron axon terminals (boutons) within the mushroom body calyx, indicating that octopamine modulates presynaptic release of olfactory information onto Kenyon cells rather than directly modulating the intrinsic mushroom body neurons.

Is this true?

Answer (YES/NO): YES